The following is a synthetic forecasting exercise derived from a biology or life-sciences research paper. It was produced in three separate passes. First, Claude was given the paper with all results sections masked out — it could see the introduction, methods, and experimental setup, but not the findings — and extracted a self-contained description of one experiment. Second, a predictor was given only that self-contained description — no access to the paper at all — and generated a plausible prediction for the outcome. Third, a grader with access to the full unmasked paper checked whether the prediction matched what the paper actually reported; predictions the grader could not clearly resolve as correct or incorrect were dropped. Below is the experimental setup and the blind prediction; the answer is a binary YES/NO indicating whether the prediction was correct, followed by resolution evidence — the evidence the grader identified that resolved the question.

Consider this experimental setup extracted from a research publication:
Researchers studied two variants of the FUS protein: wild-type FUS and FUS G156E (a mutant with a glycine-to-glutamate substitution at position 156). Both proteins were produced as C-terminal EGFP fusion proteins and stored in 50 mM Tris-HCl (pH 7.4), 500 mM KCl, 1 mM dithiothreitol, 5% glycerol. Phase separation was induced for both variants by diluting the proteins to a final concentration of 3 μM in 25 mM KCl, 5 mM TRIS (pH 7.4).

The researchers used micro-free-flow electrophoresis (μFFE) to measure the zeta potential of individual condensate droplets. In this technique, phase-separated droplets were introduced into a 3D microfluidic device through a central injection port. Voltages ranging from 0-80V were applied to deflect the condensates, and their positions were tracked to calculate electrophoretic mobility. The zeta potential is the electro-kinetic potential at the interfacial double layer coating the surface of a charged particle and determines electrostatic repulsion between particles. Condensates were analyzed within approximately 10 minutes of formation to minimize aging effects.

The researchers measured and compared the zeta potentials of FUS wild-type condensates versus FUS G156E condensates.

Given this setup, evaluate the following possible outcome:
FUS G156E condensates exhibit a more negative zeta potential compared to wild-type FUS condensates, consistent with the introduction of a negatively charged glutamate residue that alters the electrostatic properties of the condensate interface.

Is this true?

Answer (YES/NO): NO